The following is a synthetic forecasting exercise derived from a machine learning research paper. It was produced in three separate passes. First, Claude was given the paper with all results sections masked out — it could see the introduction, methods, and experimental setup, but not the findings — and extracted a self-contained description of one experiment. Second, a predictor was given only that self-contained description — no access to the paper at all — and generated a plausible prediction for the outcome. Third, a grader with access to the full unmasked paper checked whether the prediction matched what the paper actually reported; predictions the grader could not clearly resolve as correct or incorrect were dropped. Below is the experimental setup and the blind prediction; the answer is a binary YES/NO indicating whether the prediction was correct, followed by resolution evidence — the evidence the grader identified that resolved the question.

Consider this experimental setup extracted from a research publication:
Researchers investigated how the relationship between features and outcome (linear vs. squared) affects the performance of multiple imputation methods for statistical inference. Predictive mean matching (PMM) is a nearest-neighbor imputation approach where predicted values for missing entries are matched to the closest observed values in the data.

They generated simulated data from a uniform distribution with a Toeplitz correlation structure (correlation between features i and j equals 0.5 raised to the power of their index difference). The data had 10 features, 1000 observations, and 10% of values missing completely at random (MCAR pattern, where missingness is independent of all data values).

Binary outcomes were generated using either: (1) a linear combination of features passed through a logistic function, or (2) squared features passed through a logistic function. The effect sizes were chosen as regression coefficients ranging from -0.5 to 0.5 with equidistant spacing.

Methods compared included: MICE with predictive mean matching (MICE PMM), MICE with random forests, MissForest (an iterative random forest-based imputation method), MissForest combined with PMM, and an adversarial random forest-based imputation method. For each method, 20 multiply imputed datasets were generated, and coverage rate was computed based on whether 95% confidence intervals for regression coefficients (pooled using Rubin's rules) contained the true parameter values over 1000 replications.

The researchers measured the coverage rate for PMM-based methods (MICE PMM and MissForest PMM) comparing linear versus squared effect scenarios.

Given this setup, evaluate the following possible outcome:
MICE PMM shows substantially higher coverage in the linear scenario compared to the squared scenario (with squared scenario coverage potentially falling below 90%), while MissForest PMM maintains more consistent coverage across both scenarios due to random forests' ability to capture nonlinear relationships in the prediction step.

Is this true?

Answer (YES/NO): NO